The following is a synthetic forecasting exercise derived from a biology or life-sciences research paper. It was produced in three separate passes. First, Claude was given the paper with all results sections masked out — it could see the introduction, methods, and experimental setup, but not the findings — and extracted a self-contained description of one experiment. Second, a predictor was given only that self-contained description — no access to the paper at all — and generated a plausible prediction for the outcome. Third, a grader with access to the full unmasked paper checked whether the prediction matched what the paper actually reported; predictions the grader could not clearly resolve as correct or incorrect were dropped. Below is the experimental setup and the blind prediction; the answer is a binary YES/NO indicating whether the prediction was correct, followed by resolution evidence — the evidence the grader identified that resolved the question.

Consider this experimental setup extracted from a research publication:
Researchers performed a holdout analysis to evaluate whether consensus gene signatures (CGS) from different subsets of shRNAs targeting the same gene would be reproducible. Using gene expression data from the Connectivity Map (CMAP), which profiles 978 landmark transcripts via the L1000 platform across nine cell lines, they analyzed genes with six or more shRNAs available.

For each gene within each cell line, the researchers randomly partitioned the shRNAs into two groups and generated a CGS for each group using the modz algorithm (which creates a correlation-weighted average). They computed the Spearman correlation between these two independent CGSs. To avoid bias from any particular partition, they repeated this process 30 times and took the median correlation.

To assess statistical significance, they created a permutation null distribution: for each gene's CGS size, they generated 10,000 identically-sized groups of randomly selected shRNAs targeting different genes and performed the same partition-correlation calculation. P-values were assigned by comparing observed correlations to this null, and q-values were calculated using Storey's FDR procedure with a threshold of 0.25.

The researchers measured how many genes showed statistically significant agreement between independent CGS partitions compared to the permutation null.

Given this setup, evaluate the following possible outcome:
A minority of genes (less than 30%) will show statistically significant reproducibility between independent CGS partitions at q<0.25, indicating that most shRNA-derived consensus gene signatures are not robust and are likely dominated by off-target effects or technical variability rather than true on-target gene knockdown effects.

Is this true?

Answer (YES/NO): YES